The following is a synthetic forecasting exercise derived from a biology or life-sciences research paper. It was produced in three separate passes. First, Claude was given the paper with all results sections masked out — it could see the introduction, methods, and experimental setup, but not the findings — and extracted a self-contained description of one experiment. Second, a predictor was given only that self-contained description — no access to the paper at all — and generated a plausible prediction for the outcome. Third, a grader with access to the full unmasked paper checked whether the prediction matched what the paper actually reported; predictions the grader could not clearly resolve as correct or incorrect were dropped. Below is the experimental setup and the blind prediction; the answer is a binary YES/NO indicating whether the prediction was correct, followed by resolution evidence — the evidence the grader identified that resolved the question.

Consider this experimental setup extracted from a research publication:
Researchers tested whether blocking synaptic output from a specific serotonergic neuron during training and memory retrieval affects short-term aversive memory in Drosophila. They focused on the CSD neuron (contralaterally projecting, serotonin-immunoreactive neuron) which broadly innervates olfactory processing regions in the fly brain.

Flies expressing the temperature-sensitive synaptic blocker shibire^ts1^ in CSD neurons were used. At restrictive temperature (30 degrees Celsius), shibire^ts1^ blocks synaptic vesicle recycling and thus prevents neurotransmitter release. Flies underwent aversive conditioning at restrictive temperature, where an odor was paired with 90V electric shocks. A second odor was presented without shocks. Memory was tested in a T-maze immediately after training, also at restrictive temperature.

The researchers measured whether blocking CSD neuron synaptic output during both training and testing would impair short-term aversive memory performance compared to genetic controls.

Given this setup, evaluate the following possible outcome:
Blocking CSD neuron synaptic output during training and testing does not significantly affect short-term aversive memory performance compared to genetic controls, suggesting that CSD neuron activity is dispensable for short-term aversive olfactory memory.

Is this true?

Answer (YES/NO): YES